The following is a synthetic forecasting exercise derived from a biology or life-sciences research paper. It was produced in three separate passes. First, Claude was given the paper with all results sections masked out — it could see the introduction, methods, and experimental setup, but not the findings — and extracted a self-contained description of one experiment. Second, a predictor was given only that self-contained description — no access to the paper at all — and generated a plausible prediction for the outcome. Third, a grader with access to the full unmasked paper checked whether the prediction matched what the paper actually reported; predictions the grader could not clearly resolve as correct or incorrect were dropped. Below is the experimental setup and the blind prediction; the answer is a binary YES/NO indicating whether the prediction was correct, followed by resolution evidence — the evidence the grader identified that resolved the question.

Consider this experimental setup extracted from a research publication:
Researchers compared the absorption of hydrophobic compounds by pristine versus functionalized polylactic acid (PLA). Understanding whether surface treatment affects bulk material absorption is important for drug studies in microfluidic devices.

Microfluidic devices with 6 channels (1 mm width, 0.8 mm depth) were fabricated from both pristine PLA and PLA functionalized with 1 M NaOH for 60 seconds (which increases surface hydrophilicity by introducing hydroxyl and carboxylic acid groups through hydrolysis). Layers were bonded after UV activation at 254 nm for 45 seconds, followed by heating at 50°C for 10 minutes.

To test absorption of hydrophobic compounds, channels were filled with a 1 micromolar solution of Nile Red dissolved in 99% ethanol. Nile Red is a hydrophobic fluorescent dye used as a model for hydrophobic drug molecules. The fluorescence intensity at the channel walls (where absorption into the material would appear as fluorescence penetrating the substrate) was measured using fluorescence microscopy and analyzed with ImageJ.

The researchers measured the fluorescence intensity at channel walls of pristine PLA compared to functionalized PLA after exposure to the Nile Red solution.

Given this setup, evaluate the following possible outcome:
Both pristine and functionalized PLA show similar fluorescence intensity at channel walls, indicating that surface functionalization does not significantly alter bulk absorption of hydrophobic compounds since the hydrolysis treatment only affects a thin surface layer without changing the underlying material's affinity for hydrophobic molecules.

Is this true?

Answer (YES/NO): YES